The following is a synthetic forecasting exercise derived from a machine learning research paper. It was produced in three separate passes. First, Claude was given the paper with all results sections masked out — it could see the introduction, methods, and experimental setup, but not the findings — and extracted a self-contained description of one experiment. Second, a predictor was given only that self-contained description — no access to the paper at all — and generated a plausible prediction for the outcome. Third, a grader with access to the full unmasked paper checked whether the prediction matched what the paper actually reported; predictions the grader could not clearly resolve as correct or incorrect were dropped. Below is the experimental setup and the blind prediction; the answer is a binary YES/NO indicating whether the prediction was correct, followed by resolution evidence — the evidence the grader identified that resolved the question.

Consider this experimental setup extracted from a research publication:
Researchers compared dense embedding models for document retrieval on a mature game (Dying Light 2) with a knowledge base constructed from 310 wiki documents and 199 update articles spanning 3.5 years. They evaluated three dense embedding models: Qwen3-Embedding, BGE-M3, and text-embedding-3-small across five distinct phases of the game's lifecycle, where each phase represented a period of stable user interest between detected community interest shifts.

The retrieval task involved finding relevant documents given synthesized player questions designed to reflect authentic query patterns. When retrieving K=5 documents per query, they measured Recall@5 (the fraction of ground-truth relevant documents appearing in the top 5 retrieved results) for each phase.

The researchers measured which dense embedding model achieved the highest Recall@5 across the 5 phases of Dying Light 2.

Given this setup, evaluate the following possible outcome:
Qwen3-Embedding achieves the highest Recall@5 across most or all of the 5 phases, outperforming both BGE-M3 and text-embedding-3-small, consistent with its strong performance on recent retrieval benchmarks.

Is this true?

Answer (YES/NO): NO